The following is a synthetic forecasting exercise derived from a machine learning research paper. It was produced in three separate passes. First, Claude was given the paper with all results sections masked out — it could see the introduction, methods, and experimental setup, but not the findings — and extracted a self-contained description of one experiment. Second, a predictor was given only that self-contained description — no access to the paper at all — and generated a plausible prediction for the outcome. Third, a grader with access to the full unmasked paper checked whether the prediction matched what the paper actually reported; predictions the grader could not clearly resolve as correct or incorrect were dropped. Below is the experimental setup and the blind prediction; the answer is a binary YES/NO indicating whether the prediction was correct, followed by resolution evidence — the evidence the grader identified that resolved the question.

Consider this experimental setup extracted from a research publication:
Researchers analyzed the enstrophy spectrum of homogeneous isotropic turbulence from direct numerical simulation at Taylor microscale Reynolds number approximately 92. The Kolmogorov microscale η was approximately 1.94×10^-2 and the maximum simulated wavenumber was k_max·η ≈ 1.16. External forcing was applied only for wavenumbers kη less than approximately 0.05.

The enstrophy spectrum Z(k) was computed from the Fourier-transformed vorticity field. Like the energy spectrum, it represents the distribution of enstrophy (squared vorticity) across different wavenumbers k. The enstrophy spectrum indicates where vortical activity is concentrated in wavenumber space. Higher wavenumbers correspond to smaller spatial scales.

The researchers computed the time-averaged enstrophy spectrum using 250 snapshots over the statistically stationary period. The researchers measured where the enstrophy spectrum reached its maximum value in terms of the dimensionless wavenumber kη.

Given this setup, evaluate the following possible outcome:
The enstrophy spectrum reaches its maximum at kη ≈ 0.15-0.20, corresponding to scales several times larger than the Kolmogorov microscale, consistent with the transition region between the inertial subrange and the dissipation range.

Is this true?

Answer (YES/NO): YES